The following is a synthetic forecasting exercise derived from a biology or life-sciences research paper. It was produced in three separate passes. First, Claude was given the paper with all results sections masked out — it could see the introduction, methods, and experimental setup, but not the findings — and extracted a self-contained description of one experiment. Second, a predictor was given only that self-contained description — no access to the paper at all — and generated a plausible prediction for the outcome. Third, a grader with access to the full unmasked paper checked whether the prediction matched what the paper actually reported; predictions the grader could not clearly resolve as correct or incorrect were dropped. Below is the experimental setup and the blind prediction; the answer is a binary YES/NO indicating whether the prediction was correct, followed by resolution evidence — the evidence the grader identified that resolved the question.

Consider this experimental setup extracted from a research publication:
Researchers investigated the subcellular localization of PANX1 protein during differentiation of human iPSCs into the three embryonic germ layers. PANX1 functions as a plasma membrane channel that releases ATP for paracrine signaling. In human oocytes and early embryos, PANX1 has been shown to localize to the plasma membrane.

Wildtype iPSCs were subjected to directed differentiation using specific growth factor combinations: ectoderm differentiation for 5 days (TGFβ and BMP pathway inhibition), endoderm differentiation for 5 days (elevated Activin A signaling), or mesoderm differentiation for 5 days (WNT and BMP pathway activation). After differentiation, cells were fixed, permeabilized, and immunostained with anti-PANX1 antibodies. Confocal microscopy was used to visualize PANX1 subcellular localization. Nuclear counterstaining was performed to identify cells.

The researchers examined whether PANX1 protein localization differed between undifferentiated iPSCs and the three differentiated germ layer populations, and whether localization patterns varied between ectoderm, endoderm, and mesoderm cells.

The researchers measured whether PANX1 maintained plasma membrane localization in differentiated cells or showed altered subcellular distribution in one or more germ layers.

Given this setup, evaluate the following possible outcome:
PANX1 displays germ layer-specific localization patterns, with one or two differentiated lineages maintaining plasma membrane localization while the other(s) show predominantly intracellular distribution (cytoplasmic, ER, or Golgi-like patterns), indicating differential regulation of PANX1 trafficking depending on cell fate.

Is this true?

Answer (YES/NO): YES